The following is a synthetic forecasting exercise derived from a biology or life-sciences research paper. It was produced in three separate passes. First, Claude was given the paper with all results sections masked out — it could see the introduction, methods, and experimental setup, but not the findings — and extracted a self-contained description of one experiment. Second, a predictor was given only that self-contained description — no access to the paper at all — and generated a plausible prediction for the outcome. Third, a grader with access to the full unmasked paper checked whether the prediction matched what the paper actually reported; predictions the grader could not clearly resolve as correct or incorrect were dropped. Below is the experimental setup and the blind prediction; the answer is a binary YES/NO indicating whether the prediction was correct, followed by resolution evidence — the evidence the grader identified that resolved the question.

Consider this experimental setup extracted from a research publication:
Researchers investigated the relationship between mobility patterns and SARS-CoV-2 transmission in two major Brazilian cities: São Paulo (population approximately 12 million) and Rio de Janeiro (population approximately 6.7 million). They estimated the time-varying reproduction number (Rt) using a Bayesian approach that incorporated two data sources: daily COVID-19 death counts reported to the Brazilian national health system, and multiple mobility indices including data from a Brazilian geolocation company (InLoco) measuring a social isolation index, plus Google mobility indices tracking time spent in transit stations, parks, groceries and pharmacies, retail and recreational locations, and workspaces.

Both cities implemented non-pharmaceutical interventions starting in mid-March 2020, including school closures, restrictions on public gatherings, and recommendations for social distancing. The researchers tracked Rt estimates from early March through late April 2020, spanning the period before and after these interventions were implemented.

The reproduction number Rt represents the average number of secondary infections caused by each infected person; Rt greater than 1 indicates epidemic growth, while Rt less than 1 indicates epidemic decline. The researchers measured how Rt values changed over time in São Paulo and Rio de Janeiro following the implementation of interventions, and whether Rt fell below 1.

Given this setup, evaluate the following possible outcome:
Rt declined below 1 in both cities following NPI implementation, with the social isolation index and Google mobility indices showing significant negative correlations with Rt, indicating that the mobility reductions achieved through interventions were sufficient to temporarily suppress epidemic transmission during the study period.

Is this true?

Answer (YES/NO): NO